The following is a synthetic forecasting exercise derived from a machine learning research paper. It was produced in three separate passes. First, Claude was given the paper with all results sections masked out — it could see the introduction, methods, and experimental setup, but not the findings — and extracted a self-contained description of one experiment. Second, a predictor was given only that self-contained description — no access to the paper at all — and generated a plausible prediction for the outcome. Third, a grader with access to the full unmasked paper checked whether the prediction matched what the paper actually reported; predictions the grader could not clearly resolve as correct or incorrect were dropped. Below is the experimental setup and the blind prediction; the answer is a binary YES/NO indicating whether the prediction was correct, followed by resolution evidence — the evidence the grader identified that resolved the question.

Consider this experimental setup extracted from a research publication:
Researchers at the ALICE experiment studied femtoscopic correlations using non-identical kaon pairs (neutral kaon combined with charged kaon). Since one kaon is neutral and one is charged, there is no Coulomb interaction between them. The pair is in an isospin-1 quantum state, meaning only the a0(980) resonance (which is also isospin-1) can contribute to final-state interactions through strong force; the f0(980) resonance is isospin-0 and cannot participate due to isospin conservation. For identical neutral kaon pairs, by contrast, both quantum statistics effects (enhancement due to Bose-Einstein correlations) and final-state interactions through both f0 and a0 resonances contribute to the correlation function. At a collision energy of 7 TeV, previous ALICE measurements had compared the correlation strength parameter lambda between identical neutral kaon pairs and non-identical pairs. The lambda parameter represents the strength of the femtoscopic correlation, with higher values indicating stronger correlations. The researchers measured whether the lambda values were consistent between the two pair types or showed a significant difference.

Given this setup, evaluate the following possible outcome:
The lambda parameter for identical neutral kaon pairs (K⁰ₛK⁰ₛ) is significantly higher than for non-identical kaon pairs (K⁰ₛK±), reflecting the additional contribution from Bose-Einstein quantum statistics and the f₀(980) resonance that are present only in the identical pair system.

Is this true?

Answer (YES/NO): YES